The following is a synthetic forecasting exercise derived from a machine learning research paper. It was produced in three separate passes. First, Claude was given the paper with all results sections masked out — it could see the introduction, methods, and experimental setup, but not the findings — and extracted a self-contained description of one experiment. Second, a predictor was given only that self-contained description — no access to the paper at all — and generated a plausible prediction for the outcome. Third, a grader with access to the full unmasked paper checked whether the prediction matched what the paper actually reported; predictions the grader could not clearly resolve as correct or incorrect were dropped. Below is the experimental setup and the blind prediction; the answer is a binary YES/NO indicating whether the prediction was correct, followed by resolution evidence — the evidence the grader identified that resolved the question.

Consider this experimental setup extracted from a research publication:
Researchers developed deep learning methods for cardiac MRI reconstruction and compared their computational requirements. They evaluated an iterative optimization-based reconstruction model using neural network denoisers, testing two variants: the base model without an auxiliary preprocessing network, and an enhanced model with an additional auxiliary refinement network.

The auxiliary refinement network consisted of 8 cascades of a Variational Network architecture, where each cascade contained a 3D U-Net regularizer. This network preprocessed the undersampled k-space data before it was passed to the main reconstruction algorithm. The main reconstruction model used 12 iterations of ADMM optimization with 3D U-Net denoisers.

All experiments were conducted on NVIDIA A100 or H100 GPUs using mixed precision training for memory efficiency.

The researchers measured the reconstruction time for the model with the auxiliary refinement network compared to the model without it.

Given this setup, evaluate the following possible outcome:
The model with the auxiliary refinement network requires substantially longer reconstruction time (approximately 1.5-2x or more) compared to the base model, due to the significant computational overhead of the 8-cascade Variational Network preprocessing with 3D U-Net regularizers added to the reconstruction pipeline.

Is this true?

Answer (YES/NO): NO